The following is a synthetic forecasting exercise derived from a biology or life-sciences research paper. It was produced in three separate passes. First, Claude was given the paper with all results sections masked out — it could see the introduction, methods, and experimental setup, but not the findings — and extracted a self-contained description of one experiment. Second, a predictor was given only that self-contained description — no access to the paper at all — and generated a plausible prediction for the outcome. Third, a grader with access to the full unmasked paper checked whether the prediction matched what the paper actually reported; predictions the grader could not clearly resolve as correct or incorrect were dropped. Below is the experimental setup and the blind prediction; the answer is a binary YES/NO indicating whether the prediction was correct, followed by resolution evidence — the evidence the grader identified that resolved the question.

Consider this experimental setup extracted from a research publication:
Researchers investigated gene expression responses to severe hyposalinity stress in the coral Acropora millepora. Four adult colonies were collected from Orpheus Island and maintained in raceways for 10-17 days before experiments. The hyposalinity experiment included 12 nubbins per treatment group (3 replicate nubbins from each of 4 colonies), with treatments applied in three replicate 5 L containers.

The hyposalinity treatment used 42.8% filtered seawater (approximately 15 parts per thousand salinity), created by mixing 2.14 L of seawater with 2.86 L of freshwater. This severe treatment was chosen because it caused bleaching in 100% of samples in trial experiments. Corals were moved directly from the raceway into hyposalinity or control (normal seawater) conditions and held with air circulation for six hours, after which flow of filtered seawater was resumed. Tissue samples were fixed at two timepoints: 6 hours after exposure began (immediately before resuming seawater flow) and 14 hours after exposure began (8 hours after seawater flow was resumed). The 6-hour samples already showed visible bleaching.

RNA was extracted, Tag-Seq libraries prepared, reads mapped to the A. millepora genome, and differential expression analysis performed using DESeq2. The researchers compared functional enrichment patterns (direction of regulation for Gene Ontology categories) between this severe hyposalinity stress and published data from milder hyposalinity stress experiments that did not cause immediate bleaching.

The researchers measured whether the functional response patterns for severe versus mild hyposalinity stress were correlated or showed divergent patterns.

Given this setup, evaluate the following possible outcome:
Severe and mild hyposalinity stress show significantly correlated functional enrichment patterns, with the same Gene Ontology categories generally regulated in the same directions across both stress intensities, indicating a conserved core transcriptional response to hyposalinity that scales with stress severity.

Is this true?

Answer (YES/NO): NO